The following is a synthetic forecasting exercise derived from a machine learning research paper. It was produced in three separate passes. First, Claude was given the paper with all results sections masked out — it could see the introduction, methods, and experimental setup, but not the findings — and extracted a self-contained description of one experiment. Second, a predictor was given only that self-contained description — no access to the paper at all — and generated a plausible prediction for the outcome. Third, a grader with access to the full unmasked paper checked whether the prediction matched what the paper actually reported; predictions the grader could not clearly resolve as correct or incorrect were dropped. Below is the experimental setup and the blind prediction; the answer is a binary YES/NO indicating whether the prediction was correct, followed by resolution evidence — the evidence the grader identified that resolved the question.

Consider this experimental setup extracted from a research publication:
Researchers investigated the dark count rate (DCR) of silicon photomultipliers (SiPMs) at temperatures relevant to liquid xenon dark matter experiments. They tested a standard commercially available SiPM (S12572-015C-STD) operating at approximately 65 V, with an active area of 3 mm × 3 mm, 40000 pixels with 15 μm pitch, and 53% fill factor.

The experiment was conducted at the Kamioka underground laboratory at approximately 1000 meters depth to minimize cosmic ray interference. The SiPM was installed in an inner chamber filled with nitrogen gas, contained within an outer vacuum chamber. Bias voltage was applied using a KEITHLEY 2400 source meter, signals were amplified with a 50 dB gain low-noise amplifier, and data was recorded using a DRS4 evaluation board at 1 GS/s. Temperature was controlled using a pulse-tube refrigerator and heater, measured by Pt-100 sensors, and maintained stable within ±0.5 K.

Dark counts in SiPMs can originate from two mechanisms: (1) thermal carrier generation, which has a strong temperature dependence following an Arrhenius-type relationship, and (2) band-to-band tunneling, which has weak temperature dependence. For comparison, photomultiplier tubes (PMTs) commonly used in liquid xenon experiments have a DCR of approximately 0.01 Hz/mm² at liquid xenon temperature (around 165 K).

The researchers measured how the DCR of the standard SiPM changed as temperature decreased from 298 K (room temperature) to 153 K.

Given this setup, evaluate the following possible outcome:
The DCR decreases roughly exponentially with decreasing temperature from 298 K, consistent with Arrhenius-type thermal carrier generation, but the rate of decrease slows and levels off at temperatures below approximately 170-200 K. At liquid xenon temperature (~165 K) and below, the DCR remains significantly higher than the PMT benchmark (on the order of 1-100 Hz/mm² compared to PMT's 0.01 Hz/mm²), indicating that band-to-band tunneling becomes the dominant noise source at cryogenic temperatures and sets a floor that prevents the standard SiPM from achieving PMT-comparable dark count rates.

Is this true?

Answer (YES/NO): NO